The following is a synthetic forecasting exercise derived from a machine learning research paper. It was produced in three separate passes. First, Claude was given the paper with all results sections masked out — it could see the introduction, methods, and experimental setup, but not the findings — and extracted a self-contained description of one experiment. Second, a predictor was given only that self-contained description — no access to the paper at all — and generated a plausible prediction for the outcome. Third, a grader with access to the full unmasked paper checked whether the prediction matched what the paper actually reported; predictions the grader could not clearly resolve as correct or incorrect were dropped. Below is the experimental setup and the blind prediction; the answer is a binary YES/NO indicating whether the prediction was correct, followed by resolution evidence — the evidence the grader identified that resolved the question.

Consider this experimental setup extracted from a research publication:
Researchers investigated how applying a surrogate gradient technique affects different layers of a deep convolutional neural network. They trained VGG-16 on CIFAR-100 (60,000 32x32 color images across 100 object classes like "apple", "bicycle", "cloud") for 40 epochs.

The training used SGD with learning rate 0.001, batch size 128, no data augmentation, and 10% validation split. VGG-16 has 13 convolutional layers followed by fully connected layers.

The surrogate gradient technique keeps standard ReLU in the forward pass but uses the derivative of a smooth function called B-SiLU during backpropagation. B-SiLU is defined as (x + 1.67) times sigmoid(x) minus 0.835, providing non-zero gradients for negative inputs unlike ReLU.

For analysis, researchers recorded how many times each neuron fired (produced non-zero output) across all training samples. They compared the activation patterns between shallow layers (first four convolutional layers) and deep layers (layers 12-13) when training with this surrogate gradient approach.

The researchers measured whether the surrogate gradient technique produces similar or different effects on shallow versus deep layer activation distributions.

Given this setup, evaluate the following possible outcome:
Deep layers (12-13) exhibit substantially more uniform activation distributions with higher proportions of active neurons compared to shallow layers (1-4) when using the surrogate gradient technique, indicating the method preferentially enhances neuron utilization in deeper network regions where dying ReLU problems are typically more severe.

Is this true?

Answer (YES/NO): YES